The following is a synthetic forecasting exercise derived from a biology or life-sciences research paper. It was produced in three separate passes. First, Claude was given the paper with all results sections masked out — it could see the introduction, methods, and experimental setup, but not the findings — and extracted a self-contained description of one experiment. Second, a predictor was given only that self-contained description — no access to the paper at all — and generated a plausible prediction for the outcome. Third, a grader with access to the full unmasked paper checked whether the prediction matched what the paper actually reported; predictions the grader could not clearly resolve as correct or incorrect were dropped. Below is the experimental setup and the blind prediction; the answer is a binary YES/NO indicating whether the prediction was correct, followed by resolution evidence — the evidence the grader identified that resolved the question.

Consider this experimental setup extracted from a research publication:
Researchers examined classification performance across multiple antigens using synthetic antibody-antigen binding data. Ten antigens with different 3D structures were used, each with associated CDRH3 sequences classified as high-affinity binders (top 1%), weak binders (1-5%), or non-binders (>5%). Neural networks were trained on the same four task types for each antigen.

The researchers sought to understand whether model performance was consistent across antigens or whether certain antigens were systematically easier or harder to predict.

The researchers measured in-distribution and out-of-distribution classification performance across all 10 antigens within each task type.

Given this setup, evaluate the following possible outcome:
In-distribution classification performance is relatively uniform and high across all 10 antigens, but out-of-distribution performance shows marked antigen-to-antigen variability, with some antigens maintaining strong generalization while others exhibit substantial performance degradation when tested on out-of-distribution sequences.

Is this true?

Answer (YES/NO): NO